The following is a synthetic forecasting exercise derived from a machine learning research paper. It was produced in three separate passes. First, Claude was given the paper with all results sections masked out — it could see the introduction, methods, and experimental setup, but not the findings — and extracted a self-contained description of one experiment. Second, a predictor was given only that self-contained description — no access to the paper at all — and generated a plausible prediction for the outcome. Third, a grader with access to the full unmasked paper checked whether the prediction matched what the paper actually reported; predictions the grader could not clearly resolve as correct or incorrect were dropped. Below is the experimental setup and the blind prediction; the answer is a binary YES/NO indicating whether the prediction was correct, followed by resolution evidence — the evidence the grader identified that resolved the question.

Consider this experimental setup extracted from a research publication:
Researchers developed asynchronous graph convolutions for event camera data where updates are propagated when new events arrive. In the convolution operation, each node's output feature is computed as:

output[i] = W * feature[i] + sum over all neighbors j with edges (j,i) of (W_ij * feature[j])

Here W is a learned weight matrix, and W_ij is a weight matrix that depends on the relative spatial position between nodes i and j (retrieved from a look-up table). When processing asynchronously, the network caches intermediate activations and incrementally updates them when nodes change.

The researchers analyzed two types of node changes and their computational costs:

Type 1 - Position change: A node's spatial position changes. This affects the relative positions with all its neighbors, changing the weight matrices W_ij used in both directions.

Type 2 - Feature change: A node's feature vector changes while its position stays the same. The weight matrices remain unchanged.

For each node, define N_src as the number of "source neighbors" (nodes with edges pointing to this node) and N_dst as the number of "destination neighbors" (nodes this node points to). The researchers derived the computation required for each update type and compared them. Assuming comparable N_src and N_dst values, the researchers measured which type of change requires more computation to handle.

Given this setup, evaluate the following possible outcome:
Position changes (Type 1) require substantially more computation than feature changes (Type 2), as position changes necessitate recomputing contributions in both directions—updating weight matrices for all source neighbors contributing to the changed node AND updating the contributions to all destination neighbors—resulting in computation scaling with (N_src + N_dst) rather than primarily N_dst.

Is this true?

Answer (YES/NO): YES